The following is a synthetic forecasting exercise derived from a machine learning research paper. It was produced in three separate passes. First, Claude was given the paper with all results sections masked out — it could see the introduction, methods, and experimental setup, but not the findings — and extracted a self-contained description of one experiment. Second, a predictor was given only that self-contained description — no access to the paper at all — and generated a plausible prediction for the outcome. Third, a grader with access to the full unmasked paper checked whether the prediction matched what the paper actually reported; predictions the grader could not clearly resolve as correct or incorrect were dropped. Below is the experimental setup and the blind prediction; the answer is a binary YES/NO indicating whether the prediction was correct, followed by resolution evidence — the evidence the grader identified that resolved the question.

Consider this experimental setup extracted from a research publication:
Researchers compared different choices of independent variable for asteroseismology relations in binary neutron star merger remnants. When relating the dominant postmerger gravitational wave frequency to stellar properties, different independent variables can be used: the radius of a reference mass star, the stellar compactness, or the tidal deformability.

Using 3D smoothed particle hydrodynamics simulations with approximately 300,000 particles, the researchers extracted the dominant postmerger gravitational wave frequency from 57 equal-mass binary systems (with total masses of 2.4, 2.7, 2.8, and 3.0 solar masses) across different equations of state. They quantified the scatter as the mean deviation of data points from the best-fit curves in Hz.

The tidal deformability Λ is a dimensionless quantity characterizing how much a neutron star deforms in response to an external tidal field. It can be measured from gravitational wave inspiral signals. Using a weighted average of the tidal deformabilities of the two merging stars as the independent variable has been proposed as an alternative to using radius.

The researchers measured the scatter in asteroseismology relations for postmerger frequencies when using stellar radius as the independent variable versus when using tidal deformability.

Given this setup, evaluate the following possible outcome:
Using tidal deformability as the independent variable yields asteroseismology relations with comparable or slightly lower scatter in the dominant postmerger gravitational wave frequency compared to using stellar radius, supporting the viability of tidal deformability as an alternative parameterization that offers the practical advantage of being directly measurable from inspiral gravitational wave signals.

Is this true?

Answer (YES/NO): YES